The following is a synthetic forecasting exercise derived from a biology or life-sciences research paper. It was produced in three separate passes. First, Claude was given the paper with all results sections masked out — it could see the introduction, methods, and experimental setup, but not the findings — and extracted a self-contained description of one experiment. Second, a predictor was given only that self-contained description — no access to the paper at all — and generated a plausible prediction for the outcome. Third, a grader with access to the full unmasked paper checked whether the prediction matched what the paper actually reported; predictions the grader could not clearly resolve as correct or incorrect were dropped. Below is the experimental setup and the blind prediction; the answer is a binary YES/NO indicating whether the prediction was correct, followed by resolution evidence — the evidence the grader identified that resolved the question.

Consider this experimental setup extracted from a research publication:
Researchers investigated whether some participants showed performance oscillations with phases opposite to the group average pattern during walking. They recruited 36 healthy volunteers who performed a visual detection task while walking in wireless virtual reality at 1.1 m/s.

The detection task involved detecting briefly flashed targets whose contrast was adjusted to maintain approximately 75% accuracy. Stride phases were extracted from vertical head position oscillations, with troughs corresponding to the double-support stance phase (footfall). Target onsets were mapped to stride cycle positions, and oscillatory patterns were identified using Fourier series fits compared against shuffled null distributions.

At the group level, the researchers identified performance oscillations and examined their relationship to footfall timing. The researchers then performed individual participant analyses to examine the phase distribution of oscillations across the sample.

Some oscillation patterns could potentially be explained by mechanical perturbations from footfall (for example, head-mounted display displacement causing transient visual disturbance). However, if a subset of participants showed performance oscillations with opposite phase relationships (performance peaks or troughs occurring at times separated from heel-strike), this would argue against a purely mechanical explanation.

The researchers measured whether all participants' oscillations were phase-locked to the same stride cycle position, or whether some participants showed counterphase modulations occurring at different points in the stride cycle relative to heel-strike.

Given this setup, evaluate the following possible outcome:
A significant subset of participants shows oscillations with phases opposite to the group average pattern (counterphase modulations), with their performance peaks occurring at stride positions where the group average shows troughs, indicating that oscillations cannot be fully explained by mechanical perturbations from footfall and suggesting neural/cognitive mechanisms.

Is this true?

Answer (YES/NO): YES